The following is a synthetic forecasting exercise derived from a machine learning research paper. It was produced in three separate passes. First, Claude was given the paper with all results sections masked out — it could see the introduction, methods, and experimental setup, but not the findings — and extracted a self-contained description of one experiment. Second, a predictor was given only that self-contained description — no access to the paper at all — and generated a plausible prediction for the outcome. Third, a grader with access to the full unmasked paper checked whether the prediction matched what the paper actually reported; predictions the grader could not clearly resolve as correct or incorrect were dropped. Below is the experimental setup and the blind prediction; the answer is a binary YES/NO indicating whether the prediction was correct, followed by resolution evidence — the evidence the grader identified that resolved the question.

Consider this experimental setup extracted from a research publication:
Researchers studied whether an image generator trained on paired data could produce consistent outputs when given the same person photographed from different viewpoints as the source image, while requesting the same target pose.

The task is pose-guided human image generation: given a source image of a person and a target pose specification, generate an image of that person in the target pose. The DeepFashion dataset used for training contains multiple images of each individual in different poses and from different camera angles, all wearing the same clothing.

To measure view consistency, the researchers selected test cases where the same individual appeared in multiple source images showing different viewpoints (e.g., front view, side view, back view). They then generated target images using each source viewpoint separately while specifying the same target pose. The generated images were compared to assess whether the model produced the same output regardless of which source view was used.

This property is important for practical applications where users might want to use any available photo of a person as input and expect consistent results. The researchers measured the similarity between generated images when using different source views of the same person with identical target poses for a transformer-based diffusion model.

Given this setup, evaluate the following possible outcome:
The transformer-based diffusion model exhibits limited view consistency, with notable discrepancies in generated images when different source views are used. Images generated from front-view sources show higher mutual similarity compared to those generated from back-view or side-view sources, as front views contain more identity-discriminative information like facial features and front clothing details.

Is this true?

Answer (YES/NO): NO